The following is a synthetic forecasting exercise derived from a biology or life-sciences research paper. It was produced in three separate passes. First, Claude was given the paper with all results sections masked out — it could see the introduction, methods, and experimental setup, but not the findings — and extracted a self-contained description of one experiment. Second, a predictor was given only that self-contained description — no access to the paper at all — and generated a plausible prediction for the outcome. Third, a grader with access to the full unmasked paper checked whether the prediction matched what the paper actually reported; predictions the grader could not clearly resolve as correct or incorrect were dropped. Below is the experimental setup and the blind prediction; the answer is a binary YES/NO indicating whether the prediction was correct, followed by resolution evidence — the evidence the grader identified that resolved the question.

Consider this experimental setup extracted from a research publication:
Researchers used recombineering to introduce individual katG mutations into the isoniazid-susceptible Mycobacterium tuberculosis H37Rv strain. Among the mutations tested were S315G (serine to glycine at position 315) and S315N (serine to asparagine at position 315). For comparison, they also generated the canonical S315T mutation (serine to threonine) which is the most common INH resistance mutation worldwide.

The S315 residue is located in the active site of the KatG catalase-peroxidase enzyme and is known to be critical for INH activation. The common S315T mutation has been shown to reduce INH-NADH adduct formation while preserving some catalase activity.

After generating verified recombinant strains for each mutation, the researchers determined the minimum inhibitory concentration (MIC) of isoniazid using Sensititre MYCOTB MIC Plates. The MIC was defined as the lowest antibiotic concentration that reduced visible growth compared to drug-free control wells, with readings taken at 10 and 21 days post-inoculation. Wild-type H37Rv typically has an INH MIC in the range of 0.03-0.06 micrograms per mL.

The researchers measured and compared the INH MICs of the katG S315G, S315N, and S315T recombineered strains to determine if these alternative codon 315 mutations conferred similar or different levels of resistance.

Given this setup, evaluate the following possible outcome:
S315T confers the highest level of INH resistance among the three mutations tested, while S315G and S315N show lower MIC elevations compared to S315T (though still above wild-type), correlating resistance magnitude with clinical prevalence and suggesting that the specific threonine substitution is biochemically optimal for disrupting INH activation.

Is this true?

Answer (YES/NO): NO